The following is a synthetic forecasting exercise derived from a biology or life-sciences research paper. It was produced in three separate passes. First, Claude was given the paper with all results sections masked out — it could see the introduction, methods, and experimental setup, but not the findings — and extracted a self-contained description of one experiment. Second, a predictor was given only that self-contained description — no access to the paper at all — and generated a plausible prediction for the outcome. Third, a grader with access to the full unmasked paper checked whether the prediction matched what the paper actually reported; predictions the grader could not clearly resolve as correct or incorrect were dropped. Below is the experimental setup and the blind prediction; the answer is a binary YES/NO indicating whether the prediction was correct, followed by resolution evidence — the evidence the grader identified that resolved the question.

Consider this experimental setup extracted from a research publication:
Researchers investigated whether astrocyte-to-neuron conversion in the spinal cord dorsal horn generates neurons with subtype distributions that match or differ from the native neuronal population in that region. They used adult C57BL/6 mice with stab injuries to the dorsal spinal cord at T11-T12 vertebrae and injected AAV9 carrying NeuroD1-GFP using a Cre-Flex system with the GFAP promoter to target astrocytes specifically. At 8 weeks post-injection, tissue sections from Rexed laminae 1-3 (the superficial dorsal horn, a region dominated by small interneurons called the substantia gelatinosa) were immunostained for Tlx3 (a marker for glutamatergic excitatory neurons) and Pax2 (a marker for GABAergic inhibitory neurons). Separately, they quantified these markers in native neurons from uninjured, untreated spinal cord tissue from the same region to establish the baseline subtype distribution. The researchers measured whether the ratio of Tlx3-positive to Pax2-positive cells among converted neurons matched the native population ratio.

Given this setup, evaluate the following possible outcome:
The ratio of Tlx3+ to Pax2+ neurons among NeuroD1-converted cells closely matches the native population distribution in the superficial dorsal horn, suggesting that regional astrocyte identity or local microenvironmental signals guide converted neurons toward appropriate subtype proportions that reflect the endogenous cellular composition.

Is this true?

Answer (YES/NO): NO